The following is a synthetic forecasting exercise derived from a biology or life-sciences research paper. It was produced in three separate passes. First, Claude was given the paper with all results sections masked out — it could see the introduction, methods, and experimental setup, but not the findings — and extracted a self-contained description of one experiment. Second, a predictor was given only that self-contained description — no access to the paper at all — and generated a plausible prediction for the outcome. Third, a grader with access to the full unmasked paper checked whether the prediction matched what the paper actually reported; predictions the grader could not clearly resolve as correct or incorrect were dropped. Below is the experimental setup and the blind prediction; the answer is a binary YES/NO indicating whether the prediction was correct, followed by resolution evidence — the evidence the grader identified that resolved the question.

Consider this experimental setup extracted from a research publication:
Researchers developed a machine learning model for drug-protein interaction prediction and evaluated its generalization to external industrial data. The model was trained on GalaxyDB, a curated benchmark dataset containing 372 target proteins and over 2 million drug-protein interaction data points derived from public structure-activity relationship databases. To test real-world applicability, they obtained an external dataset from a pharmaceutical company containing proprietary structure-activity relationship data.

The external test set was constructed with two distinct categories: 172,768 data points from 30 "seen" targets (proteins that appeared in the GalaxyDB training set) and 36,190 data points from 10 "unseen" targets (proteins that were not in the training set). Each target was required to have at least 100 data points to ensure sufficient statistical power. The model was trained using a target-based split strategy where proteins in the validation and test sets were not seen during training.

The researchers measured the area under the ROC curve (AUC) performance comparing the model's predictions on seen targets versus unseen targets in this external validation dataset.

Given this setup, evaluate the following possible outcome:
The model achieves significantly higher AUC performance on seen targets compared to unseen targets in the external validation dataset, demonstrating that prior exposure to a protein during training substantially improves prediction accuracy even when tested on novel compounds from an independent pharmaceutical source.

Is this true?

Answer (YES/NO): YES